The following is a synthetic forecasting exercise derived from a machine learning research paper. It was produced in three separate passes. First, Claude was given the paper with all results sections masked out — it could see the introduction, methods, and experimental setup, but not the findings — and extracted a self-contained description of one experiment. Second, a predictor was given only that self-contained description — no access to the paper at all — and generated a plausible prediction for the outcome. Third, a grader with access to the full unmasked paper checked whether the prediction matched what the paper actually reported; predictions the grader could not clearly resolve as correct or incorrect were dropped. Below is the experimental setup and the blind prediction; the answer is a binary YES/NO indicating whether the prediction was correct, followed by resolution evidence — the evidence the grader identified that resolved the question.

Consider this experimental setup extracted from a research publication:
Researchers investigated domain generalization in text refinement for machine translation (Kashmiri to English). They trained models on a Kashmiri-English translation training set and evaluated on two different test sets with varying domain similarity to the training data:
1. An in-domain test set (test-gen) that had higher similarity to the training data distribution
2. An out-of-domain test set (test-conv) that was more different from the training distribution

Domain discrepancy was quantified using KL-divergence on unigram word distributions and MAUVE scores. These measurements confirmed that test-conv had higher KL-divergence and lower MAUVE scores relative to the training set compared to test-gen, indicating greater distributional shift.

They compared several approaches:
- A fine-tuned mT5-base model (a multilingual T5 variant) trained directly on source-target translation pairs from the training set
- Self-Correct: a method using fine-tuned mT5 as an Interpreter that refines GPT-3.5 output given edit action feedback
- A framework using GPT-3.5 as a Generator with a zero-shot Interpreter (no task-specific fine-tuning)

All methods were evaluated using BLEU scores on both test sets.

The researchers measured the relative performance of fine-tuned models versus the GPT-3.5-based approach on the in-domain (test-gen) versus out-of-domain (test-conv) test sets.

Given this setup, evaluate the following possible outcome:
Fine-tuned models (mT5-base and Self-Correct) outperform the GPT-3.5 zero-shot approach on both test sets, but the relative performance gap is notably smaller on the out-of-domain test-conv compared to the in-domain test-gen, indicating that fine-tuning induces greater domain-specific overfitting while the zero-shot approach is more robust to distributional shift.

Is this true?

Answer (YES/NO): NO